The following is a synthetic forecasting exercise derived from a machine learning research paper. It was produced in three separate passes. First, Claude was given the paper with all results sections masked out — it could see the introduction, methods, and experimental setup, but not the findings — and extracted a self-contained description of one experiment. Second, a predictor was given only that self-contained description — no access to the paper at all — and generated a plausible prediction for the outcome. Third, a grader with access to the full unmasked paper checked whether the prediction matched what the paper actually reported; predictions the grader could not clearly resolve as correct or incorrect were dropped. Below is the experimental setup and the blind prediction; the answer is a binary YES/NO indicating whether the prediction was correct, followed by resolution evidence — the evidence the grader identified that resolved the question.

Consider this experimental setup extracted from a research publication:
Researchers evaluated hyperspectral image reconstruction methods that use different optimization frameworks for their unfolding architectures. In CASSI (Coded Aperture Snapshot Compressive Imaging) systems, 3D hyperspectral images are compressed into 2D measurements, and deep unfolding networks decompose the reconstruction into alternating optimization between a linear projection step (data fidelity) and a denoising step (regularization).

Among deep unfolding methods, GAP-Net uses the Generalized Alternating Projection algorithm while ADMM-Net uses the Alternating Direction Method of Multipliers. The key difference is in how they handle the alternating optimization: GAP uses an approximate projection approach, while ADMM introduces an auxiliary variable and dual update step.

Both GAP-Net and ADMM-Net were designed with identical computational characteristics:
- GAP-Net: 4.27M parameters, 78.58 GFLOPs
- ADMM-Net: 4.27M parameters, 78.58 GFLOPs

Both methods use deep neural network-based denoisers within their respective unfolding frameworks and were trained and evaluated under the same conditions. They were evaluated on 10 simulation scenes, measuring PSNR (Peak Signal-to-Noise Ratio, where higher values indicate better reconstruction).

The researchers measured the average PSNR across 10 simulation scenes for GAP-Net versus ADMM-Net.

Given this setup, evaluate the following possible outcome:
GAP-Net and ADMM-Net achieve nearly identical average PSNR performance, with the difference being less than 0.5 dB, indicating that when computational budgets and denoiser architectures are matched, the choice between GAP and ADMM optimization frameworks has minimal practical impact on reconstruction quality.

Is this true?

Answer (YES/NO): YES